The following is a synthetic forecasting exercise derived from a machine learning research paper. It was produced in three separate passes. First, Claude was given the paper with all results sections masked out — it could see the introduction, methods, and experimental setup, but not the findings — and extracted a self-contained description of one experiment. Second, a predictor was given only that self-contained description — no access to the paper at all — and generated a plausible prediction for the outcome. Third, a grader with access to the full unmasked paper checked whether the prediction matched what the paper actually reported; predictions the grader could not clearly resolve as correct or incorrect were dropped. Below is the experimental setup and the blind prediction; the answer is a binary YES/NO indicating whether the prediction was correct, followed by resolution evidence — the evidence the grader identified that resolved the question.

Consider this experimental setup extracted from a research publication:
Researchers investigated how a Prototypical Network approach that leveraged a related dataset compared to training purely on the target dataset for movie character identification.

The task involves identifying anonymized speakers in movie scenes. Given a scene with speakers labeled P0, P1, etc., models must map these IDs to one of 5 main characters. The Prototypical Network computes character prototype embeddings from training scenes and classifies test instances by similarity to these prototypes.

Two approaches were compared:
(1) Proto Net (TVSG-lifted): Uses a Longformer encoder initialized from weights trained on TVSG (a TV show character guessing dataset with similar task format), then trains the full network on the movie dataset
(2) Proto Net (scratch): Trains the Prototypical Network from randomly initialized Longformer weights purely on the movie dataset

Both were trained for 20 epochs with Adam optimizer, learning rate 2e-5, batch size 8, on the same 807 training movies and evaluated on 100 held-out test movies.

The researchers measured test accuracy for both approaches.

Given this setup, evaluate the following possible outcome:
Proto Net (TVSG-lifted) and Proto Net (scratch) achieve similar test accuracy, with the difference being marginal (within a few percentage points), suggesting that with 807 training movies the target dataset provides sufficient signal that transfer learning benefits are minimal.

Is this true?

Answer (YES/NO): YES